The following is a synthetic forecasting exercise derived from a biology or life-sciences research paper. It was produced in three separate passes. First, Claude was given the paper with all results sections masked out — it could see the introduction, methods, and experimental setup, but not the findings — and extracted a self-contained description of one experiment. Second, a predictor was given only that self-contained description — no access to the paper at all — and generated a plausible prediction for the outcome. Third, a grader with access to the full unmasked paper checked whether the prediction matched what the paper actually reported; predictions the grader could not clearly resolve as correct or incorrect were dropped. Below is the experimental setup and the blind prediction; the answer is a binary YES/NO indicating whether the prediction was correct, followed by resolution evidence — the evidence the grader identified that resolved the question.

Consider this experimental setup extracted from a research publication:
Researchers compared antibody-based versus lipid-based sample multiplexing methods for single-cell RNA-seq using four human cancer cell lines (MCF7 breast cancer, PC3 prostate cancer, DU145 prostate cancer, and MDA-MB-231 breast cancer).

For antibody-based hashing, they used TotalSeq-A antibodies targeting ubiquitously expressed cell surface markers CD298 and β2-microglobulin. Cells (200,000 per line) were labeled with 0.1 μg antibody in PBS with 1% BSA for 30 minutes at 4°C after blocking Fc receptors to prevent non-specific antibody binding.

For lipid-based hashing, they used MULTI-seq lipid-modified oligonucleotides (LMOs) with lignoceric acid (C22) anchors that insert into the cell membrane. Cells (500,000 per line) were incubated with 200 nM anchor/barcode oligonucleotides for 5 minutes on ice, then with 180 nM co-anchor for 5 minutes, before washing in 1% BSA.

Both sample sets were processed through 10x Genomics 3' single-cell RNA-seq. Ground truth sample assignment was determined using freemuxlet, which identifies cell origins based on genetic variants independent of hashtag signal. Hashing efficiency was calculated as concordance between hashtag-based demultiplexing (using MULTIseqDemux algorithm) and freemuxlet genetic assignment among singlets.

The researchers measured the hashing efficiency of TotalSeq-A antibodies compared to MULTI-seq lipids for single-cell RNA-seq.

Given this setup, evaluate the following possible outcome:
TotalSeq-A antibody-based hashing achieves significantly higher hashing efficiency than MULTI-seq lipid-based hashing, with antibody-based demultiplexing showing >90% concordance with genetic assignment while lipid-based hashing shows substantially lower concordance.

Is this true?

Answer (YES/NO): YES